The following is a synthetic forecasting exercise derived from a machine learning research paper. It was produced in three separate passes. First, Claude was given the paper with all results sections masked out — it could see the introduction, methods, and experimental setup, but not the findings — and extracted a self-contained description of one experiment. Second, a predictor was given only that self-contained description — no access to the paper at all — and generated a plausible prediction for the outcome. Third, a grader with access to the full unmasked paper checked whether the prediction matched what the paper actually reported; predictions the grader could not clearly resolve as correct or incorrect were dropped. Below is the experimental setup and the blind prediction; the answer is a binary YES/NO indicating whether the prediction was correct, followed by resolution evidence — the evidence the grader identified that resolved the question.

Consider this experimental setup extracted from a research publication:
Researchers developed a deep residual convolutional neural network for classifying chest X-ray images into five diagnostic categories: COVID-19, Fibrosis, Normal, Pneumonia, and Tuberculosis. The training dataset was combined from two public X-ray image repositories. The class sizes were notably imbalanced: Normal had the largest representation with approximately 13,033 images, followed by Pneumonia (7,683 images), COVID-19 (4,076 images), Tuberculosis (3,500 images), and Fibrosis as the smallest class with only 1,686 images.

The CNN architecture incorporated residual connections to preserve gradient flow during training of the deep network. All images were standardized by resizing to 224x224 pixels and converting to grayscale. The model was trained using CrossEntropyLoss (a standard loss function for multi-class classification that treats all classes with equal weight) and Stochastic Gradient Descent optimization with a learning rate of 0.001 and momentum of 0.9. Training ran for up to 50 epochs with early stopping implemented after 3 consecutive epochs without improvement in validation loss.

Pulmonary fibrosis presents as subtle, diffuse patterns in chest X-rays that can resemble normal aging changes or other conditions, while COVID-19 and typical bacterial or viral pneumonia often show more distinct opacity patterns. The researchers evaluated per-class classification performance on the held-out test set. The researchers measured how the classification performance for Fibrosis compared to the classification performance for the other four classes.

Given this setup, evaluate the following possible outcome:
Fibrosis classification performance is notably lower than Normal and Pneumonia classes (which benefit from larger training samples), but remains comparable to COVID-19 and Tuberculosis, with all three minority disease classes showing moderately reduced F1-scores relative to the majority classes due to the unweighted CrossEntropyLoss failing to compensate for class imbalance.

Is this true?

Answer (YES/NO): NO